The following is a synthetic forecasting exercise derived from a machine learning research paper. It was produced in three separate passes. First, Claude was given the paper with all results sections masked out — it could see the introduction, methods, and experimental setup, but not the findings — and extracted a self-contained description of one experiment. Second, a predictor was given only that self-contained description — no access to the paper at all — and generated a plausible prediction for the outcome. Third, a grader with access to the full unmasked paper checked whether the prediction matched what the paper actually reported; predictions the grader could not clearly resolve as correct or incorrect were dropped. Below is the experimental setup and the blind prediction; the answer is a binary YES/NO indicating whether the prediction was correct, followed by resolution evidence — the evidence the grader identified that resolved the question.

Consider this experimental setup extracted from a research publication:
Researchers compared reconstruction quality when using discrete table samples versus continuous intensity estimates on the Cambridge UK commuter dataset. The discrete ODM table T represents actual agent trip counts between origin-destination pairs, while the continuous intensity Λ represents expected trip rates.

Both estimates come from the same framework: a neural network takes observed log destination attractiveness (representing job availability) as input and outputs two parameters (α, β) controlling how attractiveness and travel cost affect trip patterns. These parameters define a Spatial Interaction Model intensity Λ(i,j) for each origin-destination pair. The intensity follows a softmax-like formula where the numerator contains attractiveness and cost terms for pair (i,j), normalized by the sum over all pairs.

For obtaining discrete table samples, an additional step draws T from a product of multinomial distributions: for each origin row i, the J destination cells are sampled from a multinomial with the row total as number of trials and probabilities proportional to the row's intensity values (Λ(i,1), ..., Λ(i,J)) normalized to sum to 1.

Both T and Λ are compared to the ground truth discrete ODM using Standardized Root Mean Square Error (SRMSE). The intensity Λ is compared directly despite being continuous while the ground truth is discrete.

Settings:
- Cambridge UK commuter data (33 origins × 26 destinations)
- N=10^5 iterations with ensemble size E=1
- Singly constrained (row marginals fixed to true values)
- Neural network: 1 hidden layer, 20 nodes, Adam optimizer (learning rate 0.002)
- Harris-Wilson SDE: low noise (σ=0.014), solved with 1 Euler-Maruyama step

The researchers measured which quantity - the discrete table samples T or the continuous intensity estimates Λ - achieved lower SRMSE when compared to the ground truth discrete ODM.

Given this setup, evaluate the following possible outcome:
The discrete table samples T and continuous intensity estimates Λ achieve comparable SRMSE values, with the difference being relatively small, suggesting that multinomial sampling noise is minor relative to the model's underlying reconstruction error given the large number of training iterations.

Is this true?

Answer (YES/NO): NO